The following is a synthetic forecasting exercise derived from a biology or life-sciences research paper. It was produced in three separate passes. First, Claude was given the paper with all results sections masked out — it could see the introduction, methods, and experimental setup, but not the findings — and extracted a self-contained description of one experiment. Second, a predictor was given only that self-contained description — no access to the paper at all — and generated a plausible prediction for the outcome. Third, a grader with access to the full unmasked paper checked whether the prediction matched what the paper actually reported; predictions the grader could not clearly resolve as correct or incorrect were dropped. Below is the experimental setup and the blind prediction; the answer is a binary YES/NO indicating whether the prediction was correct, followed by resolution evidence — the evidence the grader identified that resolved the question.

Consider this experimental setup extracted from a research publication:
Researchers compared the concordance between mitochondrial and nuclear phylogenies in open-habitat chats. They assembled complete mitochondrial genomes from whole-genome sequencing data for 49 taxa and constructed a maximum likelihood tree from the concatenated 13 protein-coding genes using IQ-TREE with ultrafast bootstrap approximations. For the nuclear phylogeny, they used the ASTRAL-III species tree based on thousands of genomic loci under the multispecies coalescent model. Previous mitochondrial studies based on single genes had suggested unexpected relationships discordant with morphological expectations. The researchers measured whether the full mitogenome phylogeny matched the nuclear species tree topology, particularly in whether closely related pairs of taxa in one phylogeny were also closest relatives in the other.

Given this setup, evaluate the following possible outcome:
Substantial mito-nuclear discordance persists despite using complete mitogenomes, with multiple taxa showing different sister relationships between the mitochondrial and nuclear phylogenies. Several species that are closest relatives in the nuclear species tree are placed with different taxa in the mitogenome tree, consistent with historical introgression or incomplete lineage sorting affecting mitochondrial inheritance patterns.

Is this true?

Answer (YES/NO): YES